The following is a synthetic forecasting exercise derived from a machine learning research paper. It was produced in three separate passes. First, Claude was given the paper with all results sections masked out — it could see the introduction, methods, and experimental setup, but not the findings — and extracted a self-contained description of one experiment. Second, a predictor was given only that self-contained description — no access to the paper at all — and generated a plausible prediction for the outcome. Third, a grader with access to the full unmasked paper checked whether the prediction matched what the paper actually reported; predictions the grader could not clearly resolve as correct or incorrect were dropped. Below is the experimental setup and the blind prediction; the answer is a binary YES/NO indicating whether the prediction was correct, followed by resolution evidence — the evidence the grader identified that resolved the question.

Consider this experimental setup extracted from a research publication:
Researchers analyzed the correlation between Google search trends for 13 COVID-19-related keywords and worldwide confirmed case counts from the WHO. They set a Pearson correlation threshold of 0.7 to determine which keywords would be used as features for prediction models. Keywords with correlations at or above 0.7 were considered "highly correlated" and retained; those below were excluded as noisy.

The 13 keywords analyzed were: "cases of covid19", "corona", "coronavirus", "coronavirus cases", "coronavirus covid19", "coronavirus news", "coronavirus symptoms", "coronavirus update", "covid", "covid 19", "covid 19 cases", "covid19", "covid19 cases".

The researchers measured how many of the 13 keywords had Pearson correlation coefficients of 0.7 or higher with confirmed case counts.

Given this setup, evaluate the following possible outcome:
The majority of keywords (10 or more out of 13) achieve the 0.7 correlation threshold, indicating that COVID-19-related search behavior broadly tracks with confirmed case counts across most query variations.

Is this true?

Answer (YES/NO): YES